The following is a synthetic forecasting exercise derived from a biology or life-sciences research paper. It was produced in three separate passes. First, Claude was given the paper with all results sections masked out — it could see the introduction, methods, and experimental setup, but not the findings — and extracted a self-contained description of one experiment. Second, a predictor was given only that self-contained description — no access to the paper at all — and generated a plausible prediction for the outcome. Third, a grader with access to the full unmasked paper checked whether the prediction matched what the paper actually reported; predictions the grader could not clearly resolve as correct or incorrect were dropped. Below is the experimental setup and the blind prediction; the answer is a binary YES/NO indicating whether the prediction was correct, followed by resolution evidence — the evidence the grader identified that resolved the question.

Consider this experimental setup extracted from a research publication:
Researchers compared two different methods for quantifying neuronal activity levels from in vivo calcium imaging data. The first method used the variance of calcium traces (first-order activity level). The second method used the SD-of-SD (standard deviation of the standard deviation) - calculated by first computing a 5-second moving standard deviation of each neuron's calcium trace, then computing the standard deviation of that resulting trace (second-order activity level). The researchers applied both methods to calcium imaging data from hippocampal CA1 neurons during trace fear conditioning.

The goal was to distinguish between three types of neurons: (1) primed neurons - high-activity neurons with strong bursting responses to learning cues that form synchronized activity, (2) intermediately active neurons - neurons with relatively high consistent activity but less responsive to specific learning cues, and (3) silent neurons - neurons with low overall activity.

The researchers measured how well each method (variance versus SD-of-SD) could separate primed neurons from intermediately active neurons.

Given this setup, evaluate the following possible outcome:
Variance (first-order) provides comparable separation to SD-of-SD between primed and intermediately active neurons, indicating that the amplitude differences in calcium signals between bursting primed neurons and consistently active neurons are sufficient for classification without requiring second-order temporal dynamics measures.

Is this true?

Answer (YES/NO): NO